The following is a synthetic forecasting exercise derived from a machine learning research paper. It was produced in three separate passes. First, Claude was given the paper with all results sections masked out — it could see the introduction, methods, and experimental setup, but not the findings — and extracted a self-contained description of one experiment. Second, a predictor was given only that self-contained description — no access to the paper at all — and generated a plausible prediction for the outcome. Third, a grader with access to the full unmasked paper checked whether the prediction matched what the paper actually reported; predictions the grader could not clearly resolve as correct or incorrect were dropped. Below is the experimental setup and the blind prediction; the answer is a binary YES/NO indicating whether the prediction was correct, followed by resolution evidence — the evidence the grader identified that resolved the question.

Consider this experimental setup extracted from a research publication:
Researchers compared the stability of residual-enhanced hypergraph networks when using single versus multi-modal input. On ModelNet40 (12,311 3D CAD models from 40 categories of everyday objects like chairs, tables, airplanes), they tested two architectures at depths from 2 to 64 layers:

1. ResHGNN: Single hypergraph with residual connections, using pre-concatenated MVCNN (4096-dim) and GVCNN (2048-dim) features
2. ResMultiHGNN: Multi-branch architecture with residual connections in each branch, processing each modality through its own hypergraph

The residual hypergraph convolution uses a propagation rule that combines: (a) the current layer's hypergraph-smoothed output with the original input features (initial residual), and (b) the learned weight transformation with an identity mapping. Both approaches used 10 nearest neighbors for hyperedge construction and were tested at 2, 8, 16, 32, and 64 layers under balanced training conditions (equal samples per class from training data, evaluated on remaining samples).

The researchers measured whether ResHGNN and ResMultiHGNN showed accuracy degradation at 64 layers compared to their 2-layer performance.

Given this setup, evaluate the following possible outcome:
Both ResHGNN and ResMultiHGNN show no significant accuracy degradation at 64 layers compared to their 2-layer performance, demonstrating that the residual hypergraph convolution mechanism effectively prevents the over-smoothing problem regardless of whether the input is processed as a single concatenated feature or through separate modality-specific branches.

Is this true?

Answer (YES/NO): YES